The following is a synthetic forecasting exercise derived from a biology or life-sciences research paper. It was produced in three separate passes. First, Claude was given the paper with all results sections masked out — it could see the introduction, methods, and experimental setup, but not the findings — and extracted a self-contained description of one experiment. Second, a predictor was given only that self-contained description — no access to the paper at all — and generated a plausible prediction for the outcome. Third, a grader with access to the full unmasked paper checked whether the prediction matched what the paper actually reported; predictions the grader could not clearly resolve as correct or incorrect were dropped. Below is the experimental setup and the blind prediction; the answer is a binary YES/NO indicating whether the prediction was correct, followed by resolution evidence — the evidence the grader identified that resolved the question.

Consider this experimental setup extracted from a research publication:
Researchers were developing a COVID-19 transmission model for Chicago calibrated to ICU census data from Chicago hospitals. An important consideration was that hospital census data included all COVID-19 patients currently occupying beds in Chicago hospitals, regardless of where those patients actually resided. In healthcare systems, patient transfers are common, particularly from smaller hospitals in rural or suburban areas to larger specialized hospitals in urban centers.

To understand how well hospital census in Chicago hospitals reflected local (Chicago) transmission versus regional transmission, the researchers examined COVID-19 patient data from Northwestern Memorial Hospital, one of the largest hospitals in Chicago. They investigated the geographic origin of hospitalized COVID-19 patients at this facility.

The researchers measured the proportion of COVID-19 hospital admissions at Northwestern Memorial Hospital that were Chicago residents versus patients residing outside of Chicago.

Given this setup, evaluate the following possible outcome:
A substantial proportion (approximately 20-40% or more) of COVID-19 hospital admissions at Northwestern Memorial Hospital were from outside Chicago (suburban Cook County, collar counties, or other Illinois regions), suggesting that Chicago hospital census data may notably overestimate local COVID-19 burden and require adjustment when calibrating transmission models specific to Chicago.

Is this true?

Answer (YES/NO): YES